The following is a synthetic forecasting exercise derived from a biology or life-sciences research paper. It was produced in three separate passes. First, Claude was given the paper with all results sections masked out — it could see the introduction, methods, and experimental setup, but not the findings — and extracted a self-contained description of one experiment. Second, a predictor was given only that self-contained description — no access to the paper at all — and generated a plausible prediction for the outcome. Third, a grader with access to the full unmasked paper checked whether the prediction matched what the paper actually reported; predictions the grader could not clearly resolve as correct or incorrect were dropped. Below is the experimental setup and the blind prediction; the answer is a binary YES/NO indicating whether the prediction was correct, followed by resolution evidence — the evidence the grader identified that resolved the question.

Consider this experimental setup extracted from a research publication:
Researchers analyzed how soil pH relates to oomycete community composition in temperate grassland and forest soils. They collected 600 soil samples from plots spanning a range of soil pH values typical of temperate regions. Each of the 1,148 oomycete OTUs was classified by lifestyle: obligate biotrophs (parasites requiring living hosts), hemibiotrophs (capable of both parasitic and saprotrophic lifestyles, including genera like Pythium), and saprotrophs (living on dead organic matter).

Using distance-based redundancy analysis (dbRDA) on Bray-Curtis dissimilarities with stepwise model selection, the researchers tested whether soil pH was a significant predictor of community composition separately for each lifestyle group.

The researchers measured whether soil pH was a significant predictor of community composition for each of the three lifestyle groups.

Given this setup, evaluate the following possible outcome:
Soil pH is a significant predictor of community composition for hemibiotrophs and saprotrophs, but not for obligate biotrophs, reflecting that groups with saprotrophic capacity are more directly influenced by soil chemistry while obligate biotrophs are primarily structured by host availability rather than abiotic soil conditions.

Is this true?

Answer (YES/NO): NO